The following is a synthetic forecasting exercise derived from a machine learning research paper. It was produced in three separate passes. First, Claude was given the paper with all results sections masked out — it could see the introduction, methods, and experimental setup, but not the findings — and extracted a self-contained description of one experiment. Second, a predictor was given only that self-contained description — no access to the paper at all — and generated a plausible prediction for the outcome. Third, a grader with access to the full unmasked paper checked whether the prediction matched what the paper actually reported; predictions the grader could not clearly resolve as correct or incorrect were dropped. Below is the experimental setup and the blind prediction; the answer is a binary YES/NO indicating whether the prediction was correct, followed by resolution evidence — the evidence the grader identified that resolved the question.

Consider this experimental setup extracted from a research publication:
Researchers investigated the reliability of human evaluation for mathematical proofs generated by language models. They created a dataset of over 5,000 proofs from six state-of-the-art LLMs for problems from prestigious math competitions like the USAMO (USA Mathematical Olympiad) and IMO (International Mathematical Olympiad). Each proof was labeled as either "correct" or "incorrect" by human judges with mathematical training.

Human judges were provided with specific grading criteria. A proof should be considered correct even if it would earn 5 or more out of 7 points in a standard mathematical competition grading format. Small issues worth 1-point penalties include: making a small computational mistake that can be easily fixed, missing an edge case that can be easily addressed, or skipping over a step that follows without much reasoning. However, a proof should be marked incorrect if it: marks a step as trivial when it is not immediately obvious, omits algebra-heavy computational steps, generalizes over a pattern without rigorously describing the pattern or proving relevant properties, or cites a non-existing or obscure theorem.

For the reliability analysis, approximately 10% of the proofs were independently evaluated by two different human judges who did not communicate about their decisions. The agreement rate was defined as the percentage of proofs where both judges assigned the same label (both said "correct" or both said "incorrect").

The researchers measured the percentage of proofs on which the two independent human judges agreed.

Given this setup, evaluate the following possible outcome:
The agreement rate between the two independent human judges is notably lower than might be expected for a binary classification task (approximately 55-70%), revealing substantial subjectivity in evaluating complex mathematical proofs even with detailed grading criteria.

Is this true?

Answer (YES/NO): NO